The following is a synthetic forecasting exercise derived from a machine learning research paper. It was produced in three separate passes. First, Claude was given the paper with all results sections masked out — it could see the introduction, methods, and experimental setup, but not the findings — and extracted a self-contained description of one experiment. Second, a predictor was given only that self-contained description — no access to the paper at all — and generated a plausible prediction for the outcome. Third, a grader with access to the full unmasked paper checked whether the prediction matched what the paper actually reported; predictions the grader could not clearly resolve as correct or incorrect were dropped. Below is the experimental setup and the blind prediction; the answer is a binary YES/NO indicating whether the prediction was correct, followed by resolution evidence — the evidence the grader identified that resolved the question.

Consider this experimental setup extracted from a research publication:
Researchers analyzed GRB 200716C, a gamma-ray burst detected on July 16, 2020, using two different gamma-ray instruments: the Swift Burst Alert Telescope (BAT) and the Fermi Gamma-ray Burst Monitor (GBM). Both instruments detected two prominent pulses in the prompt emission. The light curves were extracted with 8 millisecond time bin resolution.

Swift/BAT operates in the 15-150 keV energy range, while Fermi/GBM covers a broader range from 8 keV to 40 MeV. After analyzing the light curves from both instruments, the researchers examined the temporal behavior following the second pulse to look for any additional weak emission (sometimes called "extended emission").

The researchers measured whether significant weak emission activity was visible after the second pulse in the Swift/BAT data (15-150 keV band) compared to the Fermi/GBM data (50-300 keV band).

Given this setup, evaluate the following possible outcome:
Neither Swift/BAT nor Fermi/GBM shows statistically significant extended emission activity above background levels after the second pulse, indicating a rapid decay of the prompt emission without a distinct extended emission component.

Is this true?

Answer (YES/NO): NO